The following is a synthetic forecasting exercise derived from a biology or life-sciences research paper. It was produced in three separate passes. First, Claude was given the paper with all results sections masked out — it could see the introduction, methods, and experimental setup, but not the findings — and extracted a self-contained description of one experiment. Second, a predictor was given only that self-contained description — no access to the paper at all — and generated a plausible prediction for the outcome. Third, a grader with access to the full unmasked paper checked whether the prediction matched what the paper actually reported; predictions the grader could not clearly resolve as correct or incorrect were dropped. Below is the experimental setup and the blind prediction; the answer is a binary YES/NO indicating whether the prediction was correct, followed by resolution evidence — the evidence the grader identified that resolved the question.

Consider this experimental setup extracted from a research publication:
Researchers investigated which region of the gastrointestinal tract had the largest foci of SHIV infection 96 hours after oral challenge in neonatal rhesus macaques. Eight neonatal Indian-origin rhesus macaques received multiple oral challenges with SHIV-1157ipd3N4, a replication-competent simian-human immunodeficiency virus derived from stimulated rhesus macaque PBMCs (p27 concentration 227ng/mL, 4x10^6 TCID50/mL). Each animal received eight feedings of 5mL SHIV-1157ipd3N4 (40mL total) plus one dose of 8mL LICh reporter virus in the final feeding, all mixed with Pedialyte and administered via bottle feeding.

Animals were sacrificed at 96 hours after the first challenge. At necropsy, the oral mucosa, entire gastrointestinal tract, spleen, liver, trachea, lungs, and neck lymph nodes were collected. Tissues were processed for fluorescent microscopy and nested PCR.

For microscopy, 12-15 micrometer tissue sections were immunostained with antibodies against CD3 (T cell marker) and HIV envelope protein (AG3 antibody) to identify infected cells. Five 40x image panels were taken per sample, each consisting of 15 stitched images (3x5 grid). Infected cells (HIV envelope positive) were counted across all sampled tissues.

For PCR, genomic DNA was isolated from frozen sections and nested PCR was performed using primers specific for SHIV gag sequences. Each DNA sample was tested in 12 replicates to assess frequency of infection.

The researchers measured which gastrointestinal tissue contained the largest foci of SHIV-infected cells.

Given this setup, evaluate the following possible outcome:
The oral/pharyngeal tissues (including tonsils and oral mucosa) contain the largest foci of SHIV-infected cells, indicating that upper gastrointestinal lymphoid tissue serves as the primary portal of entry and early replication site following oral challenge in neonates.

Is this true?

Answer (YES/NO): NO